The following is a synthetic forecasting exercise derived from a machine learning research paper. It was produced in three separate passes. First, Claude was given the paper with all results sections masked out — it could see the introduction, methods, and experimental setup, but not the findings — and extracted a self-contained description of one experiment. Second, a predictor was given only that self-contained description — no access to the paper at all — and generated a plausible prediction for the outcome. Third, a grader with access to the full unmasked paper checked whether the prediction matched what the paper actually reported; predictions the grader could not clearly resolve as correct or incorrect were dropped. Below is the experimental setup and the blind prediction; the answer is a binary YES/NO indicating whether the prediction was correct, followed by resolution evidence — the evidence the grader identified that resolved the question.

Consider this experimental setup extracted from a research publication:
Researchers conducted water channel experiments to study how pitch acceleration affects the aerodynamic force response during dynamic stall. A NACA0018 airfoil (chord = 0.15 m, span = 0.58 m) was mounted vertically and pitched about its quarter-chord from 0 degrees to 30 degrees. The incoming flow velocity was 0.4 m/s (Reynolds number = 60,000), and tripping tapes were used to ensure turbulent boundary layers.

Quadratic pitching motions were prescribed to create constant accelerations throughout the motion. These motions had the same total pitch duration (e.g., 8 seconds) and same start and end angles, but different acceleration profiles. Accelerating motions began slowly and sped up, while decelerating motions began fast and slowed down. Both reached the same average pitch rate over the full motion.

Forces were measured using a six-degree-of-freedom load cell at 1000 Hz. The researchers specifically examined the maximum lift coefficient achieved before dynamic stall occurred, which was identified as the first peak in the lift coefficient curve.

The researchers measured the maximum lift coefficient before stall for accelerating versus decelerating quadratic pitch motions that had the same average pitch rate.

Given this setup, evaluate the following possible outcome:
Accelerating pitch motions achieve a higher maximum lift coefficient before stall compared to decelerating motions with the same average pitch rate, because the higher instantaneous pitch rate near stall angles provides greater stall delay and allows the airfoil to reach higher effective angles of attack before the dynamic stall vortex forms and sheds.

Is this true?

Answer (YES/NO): NO